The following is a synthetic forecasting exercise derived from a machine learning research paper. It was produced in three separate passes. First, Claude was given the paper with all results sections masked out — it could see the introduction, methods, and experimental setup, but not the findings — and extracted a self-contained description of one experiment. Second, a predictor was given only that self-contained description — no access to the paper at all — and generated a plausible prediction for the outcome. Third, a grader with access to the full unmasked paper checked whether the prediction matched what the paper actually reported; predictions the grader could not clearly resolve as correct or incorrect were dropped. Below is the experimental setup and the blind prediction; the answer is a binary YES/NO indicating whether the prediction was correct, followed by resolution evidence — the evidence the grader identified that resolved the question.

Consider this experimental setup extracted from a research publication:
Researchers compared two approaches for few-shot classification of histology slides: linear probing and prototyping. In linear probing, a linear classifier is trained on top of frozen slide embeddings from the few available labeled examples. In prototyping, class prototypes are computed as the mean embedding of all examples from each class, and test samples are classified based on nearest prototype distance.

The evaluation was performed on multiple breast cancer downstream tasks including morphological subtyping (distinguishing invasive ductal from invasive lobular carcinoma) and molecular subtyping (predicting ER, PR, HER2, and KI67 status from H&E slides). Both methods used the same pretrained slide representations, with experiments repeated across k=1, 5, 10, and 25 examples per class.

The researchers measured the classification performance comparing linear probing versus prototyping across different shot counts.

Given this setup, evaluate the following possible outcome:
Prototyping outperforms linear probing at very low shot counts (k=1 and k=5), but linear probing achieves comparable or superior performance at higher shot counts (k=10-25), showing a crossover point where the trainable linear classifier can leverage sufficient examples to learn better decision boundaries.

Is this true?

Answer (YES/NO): NO